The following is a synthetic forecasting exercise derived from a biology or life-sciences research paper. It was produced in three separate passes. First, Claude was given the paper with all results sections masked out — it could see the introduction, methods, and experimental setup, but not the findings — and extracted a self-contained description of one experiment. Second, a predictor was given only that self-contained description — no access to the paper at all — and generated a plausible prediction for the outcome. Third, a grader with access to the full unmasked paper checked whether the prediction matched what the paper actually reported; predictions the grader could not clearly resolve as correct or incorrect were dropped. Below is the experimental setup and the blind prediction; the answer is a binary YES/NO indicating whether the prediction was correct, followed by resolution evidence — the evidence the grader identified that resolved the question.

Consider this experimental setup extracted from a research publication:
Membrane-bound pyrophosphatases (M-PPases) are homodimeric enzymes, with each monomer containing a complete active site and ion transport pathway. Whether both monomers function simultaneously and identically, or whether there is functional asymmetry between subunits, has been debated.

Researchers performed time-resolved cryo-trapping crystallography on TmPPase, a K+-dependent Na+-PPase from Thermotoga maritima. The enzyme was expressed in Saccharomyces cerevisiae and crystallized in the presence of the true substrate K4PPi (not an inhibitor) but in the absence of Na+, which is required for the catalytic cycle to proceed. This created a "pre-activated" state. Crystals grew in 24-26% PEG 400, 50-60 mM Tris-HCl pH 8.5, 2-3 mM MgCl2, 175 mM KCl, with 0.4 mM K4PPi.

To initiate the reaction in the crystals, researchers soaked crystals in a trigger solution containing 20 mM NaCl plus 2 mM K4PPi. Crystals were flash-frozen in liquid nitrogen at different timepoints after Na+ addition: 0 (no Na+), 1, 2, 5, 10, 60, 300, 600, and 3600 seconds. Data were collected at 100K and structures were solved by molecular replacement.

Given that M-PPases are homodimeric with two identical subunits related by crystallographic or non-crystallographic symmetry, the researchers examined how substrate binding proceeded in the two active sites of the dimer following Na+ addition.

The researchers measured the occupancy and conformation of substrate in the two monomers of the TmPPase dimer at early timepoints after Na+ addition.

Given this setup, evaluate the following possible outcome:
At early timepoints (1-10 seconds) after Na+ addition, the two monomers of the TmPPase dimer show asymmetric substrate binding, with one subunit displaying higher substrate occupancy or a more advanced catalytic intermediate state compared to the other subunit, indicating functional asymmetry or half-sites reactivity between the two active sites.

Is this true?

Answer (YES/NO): NO